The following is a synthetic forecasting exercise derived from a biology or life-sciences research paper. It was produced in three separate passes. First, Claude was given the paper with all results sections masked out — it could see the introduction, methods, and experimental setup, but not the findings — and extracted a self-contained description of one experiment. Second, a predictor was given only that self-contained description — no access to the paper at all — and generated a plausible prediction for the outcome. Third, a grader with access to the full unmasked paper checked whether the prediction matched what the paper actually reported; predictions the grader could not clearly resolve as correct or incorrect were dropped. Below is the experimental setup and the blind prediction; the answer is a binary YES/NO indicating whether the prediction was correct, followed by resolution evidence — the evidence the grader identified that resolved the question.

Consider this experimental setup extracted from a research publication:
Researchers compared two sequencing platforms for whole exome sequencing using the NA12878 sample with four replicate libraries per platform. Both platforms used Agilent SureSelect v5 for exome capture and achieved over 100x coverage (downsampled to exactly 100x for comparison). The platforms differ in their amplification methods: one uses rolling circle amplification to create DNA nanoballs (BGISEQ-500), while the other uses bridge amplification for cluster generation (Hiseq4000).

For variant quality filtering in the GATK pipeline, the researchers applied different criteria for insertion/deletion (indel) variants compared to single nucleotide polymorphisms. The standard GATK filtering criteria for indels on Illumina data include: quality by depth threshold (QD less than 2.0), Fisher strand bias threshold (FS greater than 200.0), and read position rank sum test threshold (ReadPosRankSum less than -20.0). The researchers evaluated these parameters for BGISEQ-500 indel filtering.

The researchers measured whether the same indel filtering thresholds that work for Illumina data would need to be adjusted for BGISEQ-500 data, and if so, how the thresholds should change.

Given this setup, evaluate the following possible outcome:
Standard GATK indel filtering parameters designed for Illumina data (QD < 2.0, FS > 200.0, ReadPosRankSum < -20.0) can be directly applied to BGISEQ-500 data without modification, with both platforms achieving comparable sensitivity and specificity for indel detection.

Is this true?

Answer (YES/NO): NO